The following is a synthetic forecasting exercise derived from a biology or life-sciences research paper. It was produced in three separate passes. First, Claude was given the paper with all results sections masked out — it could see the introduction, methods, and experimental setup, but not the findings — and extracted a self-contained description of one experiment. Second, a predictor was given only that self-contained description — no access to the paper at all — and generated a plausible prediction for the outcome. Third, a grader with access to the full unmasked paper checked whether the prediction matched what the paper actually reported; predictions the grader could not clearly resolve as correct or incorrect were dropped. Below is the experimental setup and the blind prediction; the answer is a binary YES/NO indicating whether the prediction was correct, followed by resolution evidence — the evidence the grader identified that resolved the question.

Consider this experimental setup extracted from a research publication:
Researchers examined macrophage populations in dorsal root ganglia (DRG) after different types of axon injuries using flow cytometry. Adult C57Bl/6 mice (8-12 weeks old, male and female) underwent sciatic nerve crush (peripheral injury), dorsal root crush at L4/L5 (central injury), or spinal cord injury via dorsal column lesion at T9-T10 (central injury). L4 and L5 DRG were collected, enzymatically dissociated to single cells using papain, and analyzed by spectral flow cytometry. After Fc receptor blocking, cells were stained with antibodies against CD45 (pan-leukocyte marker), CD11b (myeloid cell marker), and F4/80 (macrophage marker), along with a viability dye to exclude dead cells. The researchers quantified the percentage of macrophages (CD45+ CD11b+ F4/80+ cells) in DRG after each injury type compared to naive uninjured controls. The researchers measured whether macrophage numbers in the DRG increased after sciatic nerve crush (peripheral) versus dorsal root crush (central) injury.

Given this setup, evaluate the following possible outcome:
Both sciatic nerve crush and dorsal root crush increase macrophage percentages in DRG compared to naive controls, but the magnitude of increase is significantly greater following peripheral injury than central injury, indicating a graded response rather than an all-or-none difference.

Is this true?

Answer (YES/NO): YES